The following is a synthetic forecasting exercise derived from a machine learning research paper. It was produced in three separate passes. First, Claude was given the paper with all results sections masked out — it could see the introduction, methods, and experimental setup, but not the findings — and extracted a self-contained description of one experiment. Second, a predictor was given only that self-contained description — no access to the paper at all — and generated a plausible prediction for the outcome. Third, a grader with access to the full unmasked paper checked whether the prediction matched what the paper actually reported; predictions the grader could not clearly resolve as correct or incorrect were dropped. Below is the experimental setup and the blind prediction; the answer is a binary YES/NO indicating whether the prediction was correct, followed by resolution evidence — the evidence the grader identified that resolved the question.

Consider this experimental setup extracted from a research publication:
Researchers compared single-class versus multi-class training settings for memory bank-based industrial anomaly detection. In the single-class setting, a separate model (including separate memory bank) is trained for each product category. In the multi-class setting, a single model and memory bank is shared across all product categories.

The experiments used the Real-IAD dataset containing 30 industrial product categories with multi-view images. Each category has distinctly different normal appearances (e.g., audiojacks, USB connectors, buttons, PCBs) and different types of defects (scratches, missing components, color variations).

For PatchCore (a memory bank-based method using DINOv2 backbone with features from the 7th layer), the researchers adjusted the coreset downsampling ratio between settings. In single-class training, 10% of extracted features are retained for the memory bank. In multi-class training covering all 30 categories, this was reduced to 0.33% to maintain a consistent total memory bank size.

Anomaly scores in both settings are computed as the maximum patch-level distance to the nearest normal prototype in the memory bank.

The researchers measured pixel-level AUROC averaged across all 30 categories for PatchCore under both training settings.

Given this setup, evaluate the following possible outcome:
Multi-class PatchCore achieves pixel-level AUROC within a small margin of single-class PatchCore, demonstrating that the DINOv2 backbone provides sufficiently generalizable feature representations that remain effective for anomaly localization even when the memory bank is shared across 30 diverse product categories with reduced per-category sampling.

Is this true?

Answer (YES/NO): YES